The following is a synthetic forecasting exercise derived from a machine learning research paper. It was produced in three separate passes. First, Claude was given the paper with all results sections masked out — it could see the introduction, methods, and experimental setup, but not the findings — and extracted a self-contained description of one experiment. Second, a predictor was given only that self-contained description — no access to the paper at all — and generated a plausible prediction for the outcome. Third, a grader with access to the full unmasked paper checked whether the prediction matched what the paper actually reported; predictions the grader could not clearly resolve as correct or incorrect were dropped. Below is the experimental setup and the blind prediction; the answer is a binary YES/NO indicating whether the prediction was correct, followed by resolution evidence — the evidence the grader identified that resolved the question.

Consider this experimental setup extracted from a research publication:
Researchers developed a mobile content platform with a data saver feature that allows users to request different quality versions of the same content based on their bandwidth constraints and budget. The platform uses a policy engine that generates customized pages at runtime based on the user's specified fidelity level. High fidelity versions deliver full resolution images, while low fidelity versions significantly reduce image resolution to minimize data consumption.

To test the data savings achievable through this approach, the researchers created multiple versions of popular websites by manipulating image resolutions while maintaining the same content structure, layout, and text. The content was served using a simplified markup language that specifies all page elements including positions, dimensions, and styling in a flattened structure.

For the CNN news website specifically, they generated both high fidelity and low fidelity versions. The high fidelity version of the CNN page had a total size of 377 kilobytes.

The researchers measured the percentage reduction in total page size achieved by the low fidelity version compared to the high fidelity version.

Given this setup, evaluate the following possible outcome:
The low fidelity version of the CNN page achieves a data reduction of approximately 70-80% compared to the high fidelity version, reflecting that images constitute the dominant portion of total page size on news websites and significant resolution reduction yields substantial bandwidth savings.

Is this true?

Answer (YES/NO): YES